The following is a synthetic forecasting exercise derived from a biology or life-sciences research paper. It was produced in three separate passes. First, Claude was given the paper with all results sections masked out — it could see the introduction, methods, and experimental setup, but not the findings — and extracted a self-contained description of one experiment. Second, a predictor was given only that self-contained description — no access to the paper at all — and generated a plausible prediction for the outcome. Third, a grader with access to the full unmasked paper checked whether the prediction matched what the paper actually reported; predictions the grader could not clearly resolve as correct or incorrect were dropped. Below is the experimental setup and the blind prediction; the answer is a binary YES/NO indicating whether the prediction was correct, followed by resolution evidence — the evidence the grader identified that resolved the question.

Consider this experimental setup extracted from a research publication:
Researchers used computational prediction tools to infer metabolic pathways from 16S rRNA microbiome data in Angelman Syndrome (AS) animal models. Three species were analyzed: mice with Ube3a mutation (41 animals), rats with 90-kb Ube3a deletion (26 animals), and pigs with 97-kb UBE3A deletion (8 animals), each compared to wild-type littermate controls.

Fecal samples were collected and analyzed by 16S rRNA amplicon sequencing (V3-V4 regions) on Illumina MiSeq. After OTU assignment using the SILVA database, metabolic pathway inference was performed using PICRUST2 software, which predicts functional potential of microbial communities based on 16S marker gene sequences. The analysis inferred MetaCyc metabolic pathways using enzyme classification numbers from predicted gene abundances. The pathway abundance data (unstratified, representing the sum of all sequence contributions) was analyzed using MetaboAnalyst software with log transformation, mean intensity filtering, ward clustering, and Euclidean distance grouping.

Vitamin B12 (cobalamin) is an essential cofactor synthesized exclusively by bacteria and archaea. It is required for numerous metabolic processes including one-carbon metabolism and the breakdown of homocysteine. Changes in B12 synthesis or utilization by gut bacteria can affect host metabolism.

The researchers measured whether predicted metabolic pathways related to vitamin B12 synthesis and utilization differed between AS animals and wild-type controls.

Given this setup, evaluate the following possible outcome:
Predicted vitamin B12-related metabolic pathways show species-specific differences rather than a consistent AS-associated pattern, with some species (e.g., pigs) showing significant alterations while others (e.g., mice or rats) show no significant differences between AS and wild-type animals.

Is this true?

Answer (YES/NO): NO